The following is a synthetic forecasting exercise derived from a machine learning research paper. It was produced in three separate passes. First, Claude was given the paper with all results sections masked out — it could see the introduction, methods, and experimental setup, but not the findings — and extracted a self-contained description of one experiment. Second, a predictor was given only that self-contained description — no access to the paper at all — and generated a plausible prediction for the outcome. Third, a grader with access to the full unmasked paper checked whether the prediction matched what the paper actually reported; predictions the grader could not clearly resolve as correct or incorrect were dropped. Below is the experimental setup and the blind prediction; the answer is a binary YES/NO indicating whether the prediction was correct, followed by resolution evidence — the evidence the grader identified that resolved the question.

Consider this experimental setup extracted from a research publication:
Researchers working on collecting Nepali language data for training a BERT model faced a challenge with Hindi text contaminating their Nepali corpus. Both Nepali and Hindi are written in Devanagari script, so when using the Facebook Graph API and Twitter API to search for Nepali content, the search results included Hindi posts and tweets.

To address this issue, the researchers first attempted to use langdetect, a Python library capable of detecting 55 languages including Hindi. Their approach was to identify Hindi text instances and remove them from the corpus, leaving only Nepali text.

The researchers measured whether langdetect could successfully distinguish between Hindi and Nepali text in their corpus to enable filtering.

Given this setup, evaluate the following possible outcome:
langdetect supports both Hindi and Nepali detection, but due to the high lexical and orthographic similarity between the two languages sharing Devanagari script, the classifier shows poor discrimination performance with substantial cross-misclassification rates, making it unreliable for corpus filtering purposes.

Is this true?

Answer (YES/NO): NO